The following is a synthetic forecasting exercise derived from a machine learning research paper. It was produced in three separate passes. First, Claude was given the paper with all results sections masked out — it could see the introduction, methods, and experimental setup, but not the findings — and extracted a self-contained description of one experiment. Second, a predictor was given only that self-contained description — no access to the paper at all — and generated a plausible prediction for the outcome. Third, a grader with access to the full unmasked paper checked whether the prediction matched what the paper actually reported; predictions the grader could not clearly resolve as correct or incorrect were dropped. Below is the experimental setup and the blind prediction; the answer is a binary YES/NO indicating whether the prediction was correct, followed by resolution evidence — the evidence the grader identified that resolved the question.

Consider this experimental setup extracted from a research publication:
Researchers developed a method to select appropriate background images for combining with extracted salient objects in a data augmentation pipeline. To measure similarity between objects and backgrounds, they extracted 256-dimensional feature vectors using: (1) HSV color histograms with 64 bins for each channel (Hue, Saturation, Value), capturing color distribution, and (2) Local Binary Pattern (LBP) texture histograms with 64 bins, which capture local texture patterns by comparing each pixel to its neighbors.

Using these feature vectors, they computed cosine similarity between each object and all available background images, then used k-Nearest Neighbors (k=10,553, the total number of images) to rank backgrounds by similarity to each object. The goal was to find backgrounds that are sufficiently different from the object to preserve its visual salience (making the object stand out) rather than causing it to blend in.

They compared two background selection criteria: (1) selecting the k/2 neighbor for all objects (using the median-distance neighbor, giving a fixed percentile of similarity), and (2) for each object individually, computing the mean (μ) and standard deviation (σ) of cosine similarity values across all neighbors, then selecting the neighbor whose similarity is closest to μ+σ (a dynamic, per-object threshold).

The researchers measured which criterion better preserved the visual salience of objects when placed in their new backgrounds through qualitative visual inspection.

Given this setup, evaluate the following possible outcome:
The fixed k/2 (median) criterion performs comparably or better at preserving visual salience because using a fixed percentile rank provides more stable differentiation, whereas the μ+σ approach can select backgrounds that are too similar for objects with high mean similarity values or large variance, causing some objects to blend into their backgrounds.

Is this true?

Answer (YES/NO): NO